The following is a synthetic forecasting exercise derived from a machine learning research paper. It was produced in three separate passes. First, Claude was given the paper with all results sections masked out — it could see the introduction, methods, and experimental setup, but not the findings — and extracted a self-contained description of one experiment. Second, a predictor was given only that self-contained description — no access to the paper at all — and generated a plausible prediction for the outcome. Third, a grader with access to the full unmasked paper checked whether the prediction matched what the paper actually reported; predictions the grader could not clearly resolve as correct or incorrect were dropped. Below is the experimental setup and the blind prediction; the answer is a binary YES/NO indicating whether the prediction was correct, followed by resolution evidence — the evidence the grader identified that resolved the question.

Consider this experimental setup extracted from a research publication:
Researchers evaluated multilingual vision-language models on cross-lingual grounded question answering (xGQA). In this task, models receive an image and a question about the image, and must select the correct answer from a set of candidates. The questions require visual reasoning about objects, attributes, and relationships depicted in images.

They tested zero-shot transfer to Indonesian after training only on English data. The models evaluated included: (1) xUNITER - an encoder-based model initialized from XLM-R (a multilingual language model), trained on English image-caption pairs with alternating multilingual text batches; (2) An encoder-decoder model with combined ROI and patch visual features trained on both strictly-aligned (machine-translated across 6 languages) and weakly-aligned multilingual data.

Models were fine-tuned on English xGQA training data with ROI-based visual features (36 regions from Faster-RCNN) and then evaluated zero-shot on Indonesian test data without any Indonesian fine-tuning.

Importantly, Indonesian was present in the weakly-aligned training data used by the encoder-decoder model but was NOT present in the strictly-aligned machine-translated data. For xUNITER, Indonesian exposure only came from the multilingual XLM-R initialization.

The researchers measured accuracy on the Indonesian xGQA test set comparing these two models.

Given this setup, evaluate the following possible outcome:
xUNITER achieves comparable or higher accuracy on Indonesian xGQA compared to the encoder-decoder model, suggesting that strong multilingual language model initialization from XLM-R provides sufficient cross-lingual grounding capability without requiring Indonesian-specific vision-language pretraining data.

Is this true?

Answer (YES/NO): YES